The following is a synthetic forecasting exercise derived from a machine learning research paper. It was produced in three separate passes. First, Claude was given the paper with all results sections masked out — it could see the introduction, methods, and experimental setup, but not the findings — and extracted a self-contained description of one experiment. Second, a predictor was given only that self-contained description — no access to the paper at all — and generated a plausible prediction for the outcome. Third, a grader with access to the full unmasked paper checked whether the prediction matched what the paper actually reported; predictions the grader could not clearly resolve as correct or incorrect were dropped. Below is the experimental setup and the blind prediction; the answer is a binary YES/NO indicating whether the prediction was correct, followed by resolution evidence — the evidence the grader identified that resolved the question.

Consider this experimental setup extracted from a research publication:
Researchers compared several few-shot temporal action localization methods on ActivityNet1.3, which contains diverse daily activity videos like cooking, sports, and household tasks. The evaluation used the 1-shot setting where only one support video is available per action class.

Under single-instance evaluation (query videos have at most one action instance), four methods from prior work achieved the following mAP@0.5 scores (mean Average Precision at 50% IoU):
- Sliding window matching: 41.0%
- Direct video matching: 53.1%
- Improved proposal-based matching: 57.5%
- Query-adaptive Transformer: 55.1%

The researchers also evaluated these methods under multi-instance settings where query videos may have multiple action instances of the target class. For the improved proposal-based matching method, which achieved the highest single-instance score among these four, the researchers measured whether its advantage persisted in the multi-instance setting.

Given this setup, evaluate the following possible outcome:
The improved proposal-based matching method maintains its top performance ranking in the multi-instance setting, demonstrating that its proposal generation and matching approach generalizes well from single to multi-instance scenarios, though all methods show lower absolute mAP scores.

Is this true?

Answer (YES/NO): YES